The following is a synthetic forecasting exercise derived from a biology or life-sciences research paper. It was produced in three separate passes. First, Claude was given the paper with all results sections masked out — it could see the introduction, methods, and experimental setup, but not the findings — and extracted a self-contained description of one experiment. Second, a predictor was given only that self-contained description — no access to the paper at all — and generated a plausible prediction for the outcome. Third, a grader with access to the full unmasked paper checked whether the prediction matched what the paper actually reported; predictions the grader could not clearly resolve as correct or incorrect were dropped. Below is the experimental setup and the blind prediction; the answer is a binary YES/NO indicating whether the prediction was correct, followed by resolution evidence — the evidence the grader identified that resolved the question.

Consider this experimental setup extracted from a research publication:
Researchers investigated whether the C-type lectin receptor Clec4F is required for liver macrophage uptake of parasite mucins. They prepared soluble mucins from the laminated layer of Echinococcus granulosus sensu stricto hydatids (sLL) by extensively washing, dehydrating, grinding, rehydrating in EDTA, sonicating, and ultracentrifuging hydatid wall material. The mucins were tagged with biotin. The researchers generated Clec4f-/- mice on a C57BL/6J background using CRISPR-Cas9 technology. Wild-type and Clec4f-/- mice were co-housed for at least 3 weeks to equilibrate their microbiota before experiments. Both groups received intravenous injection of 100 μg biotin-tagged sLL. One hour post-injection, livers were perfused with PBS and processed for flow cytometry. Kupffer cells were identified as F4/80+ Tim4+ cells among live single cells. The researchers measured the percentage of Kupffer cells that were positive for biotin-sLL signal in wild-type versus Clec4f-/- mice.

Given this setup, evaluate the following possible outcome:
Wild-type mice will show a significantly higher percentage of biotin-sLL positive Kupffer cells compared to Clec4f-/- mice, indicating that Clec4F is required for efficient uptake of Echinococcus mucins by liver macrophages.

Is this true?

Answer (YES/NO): YES